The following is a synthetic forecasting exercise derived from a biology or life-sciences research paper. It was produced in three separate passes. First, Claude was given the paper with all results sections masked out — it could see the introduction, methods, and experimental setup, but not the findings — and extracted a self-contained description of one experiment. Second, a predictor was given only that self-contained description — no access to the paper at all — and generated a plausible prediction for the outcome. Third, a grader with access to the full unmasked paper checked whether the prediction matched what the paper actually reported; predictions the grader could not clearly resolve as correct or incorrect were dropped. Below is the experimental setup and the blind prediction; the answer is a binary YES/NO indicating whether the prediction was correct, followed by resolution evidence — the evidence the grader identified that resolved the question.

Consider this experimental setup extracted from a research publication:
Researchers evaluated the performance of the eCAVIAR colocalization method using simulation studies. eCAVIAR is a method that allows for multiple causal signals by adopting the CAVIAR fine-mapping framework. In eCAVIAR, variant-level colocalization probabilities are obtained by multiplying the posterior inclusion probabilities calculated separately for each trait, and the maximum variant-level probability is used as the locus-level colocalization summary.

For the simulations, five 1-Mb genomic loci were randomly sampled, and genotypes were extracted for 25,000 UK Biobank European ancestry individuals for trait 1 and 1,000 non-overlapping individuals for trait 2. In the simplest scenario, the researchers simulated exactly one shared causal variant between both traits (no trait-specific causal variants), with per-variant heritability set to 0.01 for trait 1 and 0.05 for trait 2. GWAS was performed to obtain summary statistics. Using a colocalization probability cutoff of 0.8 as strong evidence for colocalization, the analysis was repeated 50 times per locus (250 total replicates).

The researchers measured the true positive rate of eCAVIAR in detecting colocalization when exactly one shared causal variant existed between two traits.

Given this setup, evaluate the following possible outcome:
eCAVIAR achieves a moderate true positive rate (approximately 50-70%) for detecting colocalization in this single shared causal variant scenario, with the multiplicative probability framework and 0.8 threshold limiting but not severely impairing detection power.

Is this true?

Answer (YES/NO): YES